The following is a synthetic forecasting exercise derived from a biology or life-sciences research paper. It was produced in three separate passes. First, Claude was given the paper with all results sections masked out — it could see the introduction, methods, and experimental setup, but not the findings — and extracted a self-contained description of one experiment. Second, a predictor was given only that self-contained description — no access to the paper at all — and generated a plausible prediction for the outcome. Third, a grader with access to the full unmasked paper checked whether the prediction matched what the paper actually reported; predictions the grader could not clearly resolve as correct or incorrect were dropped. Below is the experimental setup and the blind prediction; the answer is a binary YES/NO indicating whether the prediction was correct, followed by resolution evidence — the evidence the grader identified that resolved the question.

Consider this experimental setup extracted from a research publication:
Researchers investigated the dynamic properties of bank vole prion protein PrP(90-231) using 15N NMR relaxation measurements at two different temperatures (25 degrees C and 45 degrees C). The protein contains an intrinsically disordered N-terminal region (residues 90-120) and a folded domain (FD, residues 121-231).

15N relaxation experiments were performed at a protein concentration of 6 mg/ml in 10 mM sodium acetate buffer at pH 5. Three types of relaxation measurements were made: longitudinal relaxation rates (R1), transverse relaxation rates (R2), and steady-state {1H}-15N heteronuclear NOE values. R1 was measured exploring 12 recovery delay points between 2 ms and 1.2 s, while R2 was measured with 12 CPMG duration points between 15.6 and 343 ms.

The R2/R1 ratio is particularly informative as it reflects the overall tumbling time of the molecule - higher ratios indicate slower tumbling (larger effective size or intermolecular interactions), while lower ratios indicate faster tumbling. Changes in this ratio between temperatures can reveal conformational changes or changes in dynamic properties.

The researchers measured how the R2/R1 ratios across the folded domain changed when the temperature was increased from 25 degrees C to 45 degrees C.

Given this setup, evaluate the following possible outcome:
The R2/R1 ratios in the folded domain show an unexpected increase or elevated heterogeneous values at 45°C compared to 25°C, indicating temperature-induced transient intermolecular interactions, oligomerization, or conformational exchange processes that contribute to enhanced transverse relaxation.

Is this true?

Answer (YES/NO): YES